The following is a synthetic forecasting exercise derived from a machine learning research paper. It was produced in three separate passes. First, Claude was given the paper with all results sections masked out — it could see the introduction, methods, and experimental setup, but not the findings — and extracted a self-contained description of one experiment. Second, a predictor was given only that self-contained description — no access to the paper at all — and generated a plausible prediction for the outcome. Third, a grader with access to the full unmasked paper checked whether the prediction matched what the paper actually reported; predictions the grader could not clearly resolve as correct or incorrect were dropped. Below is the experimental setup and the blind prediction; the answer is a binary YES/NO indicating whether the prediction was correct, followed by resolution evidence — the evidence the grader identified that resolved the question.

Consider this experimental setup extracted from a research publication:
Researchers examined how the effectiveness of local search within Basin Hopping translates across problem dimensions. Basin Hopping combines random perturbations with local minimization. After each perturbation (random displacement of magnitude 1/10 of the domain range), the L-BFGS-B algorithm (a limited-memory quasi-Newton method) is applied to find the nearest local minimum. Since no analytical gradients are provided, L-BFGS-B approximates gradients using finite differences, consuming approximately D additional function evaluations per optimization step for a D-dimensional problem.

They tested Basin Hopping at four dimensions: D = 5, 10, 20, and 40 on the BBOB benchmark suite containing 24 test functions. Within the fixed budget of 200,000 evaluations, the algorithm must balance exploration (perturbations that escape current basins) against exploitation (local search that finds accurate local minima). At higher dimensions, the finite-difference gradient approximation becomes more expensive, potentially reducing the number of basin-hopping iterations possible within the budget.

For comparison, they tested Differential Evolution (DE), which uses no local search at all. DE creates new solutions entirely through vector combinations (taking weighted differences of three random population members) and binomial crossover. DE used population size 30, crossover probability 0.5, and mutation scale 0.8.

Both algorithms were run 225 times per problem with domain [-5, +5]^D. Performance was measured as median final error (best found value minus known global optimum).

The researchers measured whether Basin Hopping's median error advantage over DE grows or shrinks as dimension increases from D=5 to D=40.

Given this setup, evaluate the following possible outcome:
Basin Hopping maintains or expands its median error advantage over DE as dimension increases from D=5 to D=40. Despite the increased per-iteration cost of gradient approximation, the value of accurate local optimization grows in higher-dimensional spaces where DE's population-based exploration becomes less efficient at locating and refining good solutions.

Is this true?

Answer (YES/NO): YES